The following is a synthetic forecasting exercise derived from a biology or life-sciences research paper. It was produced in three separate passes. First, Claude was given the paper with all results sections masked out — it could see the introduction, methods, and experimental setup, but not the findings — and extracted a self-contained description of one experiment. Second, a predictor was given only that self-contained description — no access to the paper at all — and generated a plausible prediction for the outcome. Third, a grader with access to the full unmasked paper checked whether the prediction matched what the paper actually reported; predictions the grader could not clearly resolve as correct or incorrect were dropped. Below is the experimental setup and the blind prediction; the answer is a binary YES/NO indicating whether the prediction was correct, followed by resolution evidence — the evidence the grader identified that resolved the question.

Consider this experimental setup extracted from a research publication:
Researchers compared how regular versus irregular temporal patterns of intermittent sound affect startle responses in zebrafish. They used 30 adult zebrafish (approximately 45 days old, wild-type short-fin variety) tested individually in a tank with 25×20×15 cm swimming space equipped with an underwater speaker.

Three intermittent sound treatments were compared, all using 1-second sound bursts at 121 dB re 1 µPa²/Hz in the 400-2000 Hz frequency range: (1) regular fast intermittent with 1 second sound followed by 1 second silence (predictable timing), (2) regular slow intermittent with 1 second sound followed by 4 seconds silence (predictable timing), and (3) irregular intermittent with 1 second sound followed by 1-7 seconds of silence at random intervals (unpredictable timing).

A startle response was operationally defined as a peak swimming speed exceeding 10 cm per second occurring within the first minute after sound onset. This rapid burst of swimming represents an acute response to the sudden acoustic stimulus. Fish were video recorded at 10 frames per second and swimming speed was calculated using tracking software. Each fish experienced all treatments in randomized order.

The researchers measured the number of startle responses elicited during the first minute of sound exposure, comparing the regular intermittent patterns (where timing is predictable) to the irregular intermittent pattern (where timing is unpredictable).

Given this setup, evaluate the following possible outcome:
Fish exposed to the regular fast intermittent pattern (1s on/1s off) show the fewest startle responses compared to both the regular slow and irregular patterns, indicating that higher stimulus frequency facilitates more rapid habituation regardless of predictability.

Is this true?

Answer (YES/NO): NO